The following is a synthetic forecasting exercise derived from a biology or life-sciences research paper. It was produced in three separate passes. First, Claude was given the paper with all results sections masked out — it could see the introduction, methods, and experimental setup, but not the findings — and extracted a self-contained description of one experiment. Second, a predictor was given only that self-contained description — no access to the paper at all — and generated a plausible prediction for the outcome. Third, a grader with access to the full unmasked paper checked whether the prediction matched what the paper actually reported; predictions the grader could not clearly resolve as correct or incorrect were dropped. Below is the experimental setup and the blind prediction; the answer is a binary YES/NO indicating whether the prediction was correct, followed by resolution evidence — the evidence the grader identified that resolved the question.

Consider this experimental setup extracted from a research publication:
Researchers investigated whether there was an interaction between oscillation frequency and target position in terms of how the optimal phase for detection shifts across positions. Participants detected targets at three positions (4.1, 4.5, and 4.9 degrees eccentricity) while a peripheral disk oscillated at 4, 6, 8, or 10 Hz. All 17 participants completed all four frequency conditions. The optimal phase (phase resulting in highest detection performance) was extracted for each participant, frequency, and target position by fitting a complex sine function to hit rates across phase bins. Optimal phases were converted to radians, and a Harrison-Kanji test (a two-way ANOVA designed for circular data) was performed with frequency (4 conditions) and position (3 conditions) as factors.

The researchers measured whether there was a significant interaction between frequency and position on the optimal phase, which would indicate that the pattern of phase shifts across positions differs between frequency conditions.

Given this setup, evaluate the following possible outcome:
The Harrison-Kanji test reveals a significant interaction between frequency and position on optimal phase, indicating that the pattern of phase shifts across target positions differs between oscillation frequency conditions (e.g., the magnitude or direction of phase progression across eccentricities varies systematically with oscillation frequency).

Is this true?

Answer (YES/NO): NO